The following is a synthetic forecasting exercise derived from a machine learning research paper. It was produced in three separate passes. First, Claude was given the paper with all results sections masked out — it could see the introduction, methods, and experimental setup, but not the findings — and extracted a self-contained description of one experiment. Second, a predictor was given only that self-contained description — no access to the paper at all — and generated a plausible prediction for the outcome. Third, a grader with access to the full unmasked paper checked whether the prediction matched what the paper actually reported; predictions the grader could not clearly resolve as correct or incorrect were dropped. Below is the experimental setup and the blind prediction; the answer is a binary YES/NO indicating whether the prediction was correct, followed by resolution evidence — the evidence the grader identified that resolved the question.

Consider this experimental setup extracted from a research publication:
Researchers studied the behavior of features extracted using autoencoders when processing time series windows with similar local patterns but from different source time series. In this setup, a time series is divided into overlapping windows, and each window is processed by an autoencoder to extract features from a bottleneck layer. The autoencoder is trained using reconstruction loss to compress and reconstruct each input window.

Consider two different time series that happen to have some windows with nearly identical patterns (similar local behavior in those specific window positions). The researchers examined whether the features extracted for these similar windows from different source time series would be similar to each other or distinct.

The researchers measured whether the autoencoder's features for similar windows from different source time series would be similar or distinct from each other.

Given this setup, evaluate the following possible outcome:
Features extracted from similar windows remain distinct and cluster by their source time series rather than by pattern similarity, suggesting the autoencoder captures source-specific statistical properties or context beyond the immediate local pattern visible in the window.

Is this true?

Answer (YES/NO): NO